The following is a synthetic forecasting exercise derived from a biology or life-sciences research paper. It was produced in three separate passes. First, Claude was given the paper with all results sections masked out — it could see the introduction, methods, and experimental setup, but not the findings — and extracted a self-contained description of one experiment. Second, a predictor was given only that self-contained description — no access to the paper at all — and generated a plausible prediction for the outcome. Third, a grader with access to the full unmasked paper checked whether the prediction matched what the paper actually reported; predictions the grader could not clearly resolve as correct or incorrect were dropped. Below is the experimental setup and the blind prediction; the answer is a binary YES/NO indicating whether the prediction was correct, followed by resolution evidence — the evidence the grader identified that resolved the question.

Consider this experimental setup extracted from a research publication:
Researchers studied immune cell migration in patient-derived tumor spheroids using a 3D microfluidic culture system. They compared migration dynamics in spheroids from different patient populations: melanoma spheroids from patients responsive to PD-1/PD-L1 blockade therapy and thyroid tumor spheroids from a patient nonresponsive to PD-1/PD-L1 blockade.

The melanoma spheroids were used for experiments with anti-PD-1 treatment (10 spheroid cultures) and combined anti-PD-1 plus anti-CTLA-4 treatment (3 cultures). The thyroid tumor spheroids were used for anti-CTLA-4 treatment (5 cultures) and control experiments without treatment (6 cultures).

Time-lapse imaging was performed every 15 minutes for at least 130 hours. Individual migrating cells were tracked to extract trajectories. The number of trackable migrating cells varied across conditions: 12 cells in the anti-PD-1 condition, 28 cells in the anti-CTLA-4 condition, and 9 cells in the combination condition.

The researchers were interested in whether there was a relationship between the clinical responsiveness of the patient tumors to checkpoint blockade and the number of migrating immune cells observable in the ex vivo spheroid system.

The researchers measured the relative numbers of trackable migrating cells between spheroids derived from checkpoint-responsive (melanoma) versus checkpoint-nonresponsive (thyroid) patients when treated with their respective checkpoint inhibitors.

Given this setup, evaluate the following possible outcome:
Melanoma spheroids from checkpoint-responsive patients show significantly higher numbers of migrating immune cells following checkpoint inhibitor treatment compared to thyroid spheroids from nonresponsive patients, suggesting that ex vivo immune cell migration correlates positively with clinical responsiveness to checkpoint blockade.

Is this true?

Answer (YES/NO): NO